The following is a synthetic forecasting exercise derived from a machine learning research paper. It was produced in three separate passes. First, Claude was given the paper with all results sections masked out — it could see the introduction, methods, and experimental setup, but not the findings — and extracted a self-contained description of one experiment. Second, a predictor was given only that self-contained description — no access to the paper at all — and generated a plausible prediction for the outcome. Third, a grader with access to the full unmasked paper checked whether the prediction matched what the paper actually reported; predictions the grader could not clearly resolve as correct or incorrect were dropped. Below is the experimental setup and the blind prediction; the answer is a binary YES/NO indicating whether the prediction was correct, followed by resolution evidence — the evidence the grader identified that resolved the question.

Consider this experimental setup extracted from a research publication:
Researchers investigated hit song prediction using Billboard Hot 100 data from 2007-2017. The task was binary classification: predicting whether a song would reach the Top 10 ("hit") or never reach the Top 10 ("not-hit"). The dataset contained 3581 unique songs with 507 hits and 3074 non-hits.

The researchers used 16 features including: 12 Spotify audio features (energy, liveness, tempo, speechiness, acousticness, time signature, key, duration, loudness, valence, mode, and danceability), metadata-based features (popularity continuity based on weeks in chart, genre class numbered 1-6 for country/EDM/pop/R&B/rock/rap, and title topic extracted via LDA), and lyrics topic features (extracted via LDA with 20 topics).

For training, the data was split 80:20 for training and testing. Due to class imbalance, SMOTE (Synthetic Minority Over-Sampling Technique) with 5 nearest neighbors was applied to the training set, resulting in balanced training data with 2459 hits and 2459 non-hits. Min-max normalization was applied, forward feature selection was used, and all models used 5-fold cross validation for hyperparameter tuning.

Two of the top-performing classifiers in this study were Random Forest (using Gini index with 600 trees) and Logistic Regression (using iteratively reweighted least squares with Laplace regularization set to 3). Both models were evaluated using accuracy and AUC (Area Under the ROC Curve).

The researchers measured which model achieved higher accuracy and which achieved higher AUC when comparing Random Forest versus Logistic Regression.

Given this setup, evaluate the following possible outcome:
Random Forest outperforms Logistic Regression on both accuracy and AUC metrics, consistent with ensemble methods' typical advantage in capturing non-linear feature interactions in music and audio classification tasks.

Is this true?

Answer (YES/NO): NO